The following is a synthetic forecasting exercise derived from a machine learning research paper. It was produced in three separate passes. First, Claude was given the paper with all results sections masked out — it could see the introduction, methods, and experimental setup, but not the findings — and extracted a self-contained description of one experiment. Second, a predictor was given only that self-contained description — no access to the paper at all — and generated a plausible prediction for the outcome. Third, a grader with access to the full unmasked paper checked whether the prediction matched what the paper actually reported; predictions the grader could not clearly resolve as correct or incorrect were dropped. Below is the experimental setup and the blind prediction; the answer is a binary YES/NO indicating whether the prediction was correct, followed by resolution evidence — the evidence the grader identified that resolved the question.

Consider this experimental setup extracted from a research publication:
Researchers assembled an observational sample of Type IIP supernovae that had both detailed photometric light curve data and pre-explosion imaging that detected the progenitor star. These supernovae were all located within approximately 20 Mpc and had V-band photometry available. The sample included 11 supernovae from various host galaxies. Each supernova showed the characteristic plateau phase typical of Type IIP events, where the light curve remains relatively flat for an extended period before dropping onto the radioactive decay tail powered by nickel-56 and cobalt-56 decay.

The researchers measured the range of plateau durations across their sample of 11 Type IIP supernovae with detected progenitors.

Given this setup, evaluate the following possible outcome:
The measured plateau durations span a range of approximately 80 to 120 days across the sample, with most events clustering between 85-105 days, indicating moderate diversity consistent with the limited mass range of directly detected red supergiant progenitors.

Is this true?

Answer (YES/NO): NO